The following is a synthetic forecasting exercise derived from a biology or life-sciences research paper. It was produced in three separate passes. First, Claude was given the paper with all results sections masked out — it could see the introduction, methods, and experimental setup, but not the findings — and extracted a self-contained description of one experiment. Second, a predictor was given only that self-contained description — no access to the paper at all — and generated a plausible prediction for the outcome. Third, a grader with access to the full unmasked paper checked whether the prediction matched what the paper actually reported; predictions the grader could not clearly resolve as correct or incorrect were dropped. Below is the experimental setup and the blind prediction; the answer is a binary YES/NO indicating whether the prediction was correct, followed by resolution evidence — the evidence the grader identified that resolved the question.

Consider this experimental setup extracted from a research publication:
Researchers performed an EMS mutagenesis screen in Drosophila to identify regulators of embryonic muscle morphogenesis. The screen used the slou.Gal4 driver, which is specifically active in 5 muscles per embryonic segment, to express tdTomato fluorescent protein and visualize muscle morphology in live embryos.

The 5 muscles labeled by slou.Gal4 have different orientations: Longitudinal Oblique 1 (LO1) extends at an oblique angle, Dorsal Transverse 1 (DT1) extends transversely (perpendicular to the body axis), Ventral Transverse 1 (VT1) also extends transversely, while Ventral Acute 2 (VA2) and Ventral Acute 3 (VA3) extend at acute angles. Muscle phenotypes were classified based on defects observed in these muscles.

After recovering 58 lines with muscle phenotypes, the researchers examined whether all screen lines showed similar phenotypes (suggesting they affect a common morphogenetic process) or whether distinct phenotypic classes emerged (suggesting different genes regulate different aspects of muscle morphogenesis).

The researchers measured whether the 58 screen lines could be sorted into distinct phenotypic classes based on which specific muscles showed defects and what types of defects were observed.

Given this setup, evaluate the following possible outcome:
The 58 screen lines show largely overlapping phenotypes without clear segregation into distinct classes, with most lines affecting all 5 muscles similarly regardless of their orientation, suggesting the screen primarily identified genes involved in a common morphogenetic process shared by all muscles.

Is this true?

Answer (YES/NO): NO